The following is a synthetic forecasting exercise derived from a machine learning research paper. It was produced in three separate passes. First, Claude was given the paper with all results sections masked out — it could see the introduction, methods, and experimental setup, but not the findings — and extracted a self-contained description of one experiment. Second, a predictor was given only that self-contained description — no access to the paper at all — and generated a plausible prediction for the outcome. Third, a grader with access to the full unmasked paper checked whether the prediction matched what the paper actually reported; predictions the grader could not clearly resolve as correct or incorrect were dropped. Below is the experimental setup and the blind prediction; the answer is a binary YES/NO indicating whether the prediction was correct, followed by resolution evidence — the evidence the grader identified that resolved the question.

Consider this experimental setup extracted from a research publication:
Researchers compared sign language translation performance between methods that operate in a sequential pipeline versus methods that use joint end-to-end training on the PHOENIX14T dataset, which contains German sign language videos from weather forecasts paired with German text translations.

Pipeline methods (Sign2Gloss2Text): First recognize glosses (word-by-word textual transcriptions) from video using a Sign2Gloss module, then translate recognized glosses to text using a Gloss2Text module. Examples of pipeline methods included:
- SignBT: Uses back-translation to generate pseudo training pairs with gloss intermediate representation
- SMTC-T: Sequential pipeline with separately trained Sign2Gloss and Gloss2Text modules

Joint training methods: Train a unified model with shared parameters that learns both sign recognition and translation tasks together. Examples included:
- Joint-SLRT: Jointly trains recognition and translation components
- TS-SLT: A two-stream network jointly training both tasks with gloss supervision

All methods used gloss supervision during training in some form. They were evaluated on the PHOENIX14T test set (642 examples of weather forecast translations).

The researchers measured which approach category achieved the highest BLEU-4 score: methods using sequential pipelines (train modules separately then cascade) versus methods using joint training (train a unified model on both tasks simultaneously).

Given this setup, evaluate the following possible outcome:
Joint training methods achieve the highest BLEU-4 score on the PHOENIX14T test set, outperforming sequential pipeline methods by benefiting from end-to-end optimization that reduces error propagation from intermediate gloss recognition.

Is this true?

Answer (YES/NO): YES